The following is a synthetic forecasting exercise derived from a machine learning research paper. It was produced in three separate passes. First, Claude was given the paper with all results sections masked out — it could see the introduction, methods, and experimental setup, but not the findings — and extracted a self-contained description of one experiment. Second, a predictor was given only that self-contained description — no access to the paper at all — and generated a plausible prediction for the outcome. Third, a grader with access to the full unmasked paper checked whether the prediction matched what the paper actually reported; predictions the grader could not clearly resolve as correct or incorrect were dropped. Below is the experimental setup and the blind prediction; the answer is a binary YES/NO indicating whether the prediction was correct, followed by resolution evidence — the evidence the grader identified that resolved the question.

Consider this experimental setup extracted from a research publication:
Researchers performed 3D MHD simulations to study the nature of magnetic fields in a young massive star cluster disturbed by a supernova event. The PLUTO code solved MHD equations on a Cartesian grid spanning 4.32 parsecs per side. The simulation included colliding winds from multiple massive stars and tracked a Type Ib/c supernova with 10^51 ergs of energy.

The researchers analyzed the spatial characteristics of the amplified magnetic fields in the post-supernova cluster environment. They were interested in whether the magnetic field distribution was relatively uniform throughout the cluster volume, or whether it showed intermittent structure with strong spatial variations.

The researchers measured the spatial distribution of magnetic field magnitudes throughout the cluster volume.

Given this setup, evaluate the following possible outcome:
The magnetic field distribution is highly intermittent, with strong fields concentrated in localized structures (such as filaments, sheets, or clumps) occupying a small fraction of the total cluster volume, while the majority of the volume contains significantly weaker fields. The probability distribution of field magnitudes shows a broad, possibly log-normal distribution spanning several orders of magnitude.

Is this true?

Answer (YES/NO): YES